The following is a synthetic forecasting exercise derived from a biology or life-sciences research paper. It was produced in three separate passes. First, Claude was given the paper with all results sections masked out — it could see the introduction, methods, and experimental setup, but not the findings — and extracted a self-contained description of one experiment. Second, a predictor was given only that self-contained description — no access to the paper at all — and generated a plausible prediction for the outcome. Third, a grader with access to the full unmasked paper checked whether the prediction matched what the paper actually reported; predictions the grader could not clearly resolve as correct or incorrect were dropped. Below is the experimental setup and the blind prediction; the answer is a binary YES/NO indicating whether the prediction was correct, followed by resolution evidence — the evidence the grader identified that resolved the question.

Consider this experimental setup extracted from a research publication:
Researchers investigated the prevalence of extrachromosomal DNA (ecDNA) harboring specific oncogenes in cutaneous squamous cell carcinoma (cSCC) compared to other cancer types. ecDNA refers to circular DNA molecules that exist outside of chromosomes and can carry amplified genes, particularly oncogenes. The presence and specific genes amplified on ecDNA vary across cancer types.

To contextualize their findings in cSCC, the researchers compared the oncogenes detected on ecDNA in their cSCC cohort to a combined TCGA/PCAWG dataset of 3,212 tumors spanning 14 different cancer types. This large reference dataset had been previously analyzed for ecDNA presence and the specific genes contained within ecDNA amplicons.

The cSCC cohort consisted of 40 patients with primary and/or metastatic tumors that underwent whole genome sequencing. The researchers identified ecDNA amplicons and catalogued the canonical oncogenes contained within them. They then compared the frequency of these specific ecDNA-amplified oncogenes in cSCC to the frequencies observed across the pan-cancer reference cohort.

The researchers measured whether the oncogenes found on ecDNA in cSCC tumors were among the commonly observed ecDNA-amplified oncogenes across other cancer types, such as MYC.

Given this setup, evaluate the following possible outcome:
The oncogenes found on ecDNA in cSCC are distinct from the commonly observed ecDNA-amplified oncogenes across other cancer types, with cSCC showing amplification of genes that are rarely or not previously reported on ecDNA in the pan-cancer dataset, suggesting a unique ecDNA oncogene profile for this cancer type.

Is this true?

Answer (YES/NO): NO